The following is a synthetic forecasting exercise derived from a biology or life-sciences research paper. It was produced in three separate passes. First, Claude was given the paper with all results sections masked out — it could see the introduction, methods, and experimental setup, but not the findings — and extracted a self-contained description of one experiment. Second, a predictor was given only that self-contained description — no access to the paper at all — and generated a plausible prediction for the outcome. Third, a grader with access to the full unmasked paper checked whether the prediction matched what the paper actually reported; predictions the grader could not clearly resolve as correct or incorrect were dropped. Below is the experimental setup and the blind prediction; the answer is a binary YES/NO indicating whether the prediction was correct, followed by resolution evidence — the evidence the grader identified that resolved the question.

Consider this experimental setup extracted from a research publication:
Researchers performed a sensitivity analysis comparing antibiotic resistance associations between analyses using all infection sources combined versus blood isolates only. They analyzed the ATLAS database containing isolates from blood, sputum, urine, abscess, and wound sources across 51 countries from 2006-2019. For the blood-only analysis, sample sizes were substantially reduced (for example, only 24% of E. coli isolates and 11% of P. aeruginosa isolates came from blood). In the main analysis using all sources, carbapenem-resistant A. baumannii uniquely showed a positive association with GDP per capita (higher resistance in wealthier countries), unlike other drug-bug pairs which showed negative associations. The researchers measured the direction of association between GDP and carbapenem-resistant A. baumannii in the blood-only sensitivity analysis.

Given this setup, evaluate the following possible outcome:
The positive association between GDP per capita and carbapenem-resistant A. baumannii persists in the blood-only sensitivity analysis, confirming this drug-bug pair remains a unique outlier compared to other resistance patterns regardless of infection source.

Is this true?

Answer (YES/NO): NO